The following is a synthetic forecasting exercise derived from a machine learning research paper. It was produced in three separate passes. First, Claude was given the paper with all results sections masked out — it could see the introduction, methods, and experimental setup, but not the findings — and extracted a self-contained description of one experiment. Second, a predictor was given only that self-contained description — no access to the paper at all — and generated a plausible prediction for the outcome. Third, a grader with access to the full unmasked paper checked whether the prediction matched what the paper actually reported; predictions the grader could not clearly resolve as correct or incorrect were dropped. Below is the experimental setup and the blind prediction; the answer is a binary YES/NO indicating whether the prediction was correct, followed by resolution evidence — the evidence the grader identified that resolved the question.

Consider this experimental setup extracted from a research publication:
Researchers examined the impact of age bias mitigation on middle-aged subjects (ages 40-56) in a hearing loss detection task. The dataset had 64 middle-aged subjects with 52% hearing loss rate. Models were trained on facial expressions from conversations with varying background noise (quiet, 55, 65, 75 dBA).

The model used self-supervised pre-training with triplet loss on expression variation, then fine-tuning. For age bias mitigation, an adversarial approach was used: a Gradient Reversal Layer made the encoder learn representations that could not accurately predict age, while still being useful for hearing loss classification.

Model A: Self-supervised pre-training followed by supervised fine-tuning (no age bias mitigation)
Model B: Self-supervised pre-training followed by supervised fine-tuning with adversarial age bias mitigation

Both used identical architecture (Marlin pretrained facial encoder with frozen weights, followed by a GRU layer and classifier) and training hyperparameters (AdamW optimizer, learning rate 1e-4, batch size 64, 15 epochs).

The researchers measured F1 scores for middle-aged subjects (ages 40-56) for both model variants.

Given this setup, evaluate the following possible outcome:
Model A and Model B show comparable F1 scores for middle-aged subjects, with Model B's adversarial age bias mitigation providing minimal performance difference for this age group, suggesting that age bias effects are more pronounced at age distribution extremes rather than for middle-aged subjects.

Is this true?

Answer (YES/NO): NO